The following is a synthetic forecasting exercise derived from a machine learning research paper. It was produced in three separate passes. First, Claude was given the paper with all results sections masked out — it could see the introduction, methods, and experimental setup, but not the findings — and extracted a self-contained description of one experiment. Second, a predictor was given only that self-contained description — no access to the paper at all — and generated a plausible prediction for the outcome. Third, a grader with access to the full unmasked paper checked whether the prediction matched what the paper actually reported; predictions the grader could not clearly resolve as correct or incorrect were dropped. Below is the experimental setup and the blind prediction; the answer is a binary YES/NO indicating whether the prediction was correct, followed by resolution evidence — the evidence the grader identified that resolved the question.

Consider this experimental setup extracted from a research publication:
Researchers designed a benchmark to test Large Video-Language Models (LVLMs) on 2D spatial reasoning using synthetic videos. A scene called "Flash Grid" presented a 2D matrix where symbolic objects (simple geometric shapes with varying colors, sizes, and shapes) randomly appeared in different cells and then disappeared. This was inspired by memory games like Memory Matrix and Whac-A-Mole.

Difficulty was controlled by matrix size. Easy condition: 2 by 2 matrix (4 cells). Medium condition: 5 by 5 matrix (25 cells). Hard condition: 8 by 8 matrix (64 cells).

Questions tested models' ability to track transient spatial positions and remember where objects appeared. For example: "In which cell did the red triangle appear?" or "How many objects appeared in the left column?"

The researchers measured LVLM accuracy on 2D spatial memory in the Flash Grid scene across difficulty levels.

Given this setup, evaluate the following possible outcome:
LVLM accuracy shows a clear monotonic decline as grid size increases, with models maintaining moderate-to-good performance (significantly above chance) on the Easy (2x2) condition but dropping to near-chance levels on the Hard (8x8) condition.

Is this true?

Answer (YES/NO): NO